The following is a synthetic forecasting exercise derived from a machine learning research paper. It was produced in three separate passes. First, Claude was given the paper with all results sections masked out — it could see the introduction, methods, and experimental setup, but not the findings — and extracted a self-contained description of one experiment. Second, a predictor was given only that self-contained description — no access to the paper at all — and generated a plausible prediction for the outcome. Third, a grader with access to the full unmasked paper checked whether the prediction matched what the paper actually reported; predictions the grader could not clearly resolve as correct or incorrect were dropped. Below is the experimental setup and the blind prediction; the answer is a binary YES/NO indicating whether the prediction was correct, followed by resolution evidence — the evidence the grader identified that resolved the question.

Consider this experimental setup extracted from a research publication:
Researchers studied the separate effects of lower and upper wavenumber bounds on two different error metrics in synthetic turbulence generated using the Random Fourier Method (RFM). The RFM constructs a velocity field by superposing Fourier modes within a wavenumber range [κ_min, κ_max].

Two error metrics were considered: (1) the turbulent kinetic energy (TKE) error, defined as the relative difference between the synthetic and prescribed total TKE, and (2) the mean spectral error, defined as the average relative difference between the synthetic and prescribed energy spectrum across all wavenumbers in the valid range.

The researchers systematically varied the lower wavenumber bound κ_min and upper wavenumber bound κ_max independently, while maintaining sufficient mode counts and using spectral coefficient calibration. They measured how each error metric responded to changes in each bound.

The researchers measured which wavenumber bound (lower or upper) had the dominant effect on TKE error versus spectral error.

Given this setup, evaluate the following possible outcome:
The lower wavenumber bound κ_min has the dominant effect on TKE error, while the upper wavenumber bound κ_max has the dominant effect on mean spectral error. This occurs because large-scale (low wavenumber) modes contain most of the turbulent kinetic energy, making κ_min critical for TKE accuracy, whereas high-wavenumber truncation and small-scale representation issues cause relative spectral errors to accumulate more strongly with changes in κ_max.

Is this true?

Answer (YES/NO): NO